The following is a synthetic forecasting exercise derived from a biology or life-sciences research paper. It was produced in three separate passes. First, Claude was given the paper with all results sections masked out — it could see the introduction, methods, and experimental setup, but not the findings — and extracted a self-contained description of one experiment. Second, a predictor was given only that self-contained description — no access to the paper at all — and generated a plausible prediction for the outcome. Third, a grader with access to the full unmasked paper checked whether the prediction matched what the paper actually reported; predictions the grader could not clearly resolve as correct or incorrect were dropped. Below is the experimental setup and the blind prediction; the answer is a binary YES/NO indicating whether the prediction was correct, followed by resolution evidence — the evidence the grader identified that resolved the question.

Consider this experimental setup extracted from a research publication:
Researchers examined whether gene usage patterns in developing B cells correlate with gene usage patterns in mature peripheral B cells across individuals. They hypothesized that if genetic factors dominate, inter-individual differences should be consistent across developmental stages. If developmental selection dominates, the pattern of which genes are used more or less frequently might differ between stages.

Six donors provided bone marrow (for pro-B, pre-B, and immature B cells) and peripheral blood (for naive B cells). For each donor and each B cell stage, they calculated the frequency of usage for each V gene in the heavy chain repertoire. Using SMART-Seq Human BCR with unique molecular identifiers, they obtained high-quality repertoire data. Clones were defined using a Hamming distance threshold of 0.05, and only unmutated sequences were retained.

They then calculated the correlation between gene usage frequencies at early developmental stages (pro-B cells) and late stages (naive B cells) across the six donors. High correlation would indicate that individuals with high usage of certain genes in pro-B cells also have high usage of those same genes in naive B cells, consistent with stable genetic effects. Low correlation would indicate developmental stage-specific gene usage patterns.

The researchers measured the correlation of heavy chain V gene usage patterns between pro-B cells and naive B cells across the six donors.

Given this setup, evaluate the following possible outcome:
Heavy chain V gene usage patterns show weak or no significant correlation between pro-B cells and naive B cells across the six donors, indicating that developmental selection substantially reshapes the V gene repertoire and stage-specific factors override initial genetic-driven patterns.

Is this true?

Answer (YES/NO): NO